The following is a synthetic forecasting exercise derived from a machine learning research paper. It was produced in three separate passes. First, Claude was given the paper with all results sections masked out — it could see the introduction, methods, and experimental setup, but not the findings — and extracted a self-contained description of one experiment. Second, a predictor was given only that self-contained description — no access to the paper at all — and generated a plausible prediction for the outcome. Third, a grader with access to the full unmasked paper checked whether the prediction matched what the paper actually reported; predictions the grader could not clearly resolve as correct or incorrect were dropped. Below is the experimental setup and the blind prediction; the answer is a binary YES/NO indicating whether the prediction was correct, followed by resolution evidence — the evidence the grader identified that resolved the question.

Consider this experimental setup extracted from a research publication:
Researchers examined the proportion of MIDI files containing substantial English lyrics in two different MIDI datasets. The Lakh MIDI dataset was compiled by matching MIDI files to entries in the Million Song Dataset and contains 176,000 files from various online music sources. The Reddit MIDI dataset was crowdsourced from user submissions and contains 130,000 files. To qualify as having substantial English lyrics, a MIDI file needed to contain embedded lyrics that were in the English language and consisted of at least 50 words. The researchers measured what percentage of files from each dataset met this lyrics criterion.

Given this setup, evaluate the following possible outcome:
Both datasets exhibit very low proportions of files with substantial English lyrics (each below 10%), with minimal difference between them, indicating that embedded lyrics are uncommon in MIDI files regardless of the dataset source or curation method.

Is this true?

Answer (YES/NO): NO